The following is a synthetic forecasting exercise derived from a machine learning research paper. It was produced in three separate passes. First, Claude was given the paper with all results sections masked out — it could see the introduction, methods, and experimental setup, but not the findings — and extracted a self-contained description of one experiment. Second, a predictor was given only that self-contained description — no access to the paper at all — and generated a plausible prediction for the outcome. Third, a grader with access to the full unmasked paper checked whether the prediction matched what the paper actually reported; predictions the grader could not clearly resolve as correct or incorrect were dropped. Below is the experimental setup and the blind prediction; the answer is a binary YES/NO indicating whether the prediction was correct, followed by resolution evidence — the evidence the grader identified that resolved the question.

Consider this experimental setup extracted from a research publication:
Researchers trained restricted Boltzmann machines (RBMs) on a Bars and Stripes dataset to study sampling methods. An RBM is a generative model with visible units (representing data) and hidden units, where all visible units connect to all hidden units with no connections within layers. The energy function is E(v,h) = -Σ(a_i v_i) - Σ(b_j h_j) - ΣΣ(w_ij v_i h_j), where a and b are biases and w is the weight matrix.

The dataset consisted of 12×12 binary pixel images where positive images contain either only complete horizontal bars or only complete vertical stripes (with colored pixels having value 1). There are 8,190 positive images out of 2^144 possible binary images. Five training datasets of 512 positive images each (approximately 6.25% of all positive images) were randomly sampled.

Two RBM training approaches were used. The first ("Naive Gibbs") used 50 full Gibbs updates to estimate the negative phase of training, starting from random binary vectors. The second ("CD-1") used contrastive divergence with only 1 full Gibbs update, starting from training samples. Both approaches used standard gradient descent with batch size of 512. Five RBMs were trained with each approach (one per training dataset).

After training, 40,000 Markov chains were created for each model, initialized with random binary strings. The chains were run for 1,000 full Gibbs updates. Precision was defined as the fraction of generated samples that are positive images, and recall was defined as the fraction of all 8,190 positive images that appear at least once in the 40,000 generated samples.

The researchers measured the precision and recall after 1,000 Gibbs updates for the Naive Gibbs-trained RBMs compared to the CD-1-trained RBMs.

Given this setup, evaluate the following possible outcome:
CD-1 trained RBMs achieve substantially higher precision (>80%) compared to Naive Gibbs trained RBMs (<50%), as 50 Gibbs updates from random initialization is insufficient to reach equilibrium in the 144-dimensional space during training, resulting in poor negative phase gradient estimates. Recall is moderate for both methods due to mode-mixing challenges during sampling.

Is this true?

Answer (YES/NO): NO